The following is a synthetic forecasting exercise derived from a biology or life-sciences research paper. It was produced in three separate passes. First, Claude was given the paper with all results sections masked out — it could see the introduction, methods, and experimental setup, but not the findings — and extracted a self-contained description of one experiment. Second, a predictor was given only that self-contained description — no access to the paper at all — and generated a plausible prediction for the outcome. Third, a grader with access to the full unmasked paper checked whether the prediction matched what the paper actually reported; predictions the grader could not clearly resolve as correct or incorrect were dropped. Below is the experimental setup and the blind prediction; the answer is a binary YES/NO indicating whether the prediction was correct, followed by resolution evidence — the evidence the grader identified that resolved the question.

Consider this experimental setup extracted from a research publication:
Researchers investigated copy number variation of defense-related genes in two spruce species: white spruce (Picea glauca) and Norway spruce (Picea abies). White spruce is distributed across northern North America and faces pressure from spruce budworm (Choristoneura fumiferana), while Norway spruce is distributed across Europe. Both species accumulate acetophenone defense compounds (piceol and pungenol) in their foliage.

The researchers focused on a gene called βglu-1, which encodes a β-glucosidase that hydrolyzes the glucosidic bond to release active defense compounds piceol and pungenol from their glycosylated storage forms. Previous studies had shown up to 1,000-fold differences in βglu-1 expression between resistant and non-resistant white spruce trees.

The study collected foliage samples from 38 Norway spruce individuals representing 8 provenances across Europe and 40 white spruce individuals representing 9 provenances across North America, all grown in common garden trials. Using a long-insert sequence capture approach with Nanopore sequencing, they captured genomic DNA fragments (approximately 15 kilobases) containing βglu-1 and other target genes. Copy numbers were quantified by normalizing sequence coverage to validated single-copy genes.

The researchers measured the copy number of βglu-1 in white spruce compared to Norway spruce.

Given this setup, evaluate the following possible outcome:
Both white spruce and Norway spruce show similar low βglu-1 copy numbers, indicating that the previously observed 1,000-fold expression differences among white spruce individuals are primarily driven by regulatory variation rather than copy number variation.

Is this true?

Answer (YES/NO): NO